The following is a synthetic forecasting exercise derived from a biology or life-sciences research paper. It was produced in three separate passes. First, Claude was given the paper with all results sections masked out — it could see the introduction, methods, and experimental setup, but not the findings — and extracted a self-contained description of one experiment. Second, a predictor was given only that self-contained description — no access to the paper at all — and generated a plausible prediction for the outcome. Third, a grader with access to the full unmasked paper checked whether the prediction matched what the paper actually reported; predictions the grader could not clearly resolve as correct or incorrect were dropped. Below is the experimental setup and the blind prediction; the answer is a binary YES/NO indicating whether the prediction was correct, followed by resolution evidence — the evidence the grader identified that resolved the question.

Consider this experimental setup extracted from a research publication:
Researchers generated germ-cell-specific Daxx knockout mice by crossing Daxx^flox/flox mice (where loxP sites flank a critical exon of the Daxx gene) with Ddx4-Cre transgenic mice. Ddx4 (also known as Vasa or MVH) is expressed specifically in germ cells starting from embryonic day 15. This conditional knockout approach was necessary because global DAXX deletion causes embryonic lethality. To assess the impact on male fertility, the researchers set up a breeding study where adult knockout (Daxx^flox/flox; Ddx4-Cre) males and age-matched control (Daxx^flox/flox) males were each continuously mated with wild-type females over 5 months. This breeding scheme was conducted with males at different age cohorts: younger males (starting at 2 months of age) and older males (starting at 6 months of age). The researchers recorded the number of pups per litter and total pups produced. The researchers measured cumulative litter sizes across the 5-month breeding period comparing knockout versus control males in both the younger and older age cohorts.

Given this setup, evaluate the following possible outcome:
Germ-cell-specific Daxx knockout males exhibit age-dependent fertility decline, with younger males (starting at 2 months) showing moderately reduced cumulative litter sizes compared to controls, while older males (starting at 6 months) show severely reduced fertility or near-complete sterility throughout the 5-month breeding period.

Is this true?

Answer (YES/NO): NO